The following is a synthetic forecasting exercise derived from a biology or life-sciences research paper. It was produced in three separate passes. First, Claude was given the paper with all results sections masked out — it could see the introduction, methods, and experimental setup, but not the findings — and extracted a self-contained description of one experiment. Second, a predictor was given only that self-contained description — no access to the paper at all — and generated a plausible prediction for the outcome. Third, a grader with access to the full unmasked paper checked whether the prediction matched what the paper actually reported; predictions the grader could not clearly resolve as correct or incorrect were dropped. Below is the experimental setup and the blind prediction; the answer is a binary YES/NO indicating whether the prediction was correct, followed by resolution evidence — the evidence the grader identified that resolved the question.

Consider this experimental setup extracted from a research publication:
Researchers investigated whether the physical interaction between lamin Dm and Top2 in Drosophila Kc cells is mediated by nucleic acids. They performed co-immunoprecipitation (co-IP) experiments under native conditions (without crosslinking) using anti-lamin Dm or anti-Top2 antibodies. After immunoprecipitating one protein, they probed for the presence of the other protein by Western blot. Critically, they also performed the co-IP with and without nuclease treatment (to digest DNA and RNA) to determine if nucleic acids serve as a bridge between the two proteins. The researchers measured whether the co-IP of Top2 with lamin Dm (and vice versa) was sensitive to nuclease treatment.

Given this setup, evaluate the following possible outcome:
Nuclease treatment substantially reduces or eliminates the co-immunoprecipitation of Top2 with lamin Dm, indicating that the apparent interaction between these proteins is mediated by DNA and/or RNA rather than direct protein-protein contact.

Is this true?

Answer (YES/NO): NO